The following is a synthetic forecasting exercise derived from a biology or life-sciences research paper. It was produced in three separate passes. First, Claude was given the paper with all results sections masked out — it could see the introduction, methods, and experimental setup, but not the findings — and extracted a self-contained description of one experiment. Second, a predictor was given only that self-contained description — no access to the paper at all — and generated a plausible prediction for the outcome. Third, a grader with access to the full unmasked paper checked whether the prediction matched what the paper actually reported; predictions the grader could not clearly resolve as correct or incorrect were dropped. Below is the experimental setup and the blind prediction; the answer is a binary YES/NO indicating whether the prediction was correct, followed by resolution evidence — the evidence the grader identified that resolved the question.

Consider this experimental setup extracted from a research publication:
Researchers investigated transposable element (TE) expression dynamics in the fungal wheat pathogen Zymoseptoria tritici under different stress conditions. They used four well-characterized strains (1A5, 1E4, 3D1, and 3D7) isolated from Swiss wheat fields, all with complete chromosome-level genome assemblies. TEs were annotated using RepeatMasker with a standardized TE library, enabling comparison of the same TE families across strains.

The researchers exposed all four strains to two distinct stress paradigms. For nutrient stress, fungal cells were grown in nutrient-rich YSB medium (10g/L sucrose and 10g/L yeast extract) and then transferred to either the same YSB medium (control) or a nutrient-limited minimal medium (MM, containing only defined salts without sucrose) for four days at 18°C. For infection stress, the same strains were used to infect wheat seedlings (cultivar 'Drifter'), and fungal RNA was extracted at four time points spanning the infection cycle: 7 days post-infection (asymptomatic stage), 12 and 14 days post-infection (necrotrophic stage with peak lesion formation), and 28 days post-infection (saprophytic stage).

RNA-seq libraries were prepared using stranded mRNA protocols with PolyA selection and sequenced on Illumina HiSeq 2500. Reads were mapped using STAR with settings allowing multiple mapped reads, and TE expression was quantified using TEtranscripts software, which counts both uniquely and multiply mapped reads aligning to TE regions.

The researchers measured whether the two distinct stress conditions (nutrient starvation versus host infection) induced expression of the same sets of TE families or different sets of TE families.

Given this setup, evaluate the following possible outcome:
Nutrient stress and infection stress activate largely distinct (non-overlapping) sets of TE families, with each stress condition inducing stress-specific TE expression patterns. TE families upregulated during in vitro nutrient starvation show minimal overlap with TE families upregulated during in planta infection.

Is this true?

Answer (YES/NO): YES